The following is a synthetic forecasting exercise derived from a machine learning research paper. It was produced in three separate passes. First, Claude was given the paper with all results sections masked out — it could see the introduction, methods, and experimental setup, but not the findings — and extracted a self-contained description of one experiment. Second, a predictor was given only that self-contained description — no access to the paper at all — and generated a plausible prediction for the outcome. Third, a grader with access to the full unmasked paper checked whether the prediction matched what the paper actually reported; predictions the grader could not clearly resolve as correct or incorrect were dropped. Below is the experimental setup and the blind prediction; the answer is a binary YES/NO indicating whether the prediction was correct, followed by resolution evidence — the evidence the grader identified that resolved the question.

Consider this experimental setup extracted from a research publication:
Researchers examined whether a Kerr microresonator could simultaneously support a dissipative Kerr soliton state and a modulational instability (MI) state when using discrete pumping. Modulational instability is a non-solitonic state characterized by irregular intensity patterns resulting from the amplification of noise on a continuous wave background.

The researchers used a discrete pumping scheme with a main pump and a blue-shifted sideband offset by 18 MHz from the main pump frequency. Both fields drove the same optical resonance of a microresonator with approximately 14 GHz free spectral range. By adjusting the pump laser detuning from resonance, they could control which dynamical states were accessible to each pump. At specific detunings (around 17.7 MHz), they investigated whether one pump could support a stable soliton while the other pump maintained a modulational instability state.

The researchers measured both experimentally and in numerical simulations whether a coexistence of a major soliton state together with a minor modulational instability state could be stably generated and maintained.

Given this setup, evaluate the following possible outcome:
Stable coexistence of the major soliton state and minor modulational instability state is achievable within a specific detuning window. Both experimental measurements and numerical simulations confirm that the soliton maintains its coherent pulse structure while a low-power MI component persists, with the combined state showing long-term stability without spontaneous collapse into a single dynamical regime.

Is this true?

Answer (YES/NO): YES